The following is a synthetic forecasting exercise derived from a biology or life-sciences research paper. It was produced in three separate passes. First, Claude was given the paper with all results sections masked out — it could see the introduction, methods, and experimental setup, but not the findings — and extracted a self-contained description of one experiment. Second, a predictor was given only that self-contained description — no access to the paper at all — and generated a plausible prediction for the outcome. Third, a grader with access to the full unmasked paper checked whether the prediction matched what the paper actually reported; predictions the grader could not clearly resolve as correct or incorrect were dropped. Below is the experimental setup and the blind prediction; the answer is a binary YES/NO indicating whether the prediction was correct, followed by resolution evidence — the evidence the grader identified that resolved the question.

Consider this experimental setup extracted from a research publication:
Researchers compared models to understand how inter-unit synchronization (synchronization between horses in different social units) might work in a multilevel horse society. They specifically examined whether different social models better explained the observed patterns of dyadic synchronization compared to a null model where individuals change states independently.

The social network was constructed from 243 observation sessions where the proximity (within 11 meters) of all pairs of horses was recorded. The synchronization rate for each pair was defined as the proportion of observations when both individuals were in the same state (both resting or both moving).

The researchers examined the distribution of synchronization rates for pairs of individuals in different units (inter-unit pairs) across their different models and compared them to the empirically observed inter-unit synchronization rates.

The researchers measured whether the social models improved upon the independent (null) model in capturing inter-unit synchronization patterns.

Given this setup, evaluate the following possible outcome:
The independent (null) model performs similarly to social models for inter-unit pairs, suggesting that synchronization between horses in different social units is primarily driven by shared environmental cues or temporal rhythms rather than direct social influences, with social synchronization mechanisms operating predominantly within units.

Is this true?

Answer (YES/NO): YES